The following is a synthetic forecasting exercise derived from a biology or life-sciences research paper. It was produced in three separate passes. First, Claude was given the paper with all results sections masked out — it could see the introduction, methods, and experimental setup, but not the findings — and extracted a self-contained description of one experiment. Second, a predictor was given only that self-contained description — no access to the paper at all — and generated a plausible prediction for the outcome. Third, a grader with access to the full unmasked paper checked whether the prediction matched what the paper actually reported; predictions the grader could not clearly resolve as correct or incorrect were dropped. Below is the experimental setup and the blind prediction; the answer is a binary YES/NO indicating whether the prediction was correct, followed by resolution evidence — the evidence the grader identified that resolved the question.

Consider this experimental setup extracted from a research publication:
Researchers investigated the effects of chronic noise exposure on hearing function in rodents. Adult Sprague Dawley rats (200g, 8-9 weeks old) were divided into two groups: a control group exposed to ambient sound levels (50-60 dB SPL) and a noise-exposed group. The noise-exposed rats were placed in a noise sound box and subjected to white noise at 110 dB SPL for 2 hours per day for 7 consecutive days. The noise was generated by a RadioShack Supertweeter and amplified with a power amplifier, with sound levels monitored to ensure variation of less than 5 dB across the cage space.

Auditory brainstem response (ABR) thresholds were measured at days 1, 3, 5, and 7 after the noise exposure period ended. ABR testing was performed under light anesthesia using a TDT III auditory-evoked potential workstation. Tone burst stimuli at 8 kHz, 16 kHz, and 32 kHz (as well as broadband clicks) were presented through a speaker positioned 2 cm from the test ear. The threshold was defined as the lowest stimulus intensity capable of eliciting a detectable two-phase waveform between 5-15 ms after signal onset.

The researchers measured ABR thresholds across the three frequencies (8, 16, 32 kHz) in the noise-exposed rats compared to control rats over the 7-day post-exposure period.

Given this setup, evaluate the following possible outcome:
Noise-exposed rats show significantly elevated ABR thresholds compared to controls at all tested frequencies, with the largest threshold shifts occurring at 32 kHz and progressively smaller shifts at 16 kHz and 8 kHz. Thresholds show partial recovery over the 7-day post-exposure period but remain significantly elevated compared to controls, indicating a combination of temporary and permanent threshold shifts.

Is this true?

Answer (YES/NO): NO